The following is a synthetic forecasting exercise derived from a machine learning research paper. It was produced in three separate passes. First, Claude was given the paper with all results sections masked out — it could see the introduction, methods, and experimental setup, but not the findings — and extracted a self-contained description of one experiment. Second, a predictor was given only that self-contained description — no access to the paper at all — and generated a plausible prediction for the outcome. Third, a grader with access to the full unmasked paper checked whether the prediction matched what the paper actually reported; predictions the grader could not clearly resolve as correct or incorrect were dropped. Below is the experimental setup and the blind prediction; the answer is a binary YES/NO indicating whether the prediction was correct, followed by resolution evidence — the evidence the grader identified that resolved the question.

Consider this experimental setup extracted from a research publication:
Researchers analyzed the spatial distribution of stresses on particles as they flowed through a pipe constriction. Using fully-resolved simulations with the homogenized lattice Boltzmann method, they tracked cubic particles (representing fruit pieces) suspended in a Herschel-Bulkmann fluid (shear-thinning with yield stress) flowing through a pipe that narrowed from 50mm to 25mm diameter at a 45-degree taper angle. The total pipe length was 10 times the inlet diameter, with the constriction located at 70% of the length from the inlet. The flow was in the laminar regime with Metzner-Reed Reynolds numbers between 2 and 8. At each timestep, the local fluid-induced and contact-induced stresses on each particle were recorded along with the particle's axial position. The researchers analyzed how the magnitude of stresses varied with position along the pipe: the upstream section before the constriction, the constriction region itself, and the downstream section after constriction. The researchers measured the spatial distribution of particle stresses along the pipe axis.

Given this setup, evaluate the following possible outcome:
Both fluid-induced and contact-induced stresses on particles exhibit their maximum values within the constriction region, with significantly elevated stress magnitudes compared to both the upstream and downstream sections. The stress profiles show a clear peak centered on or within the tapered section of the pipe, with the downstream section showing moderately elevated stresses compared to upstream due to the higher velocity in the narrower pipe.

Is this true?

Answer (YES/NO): NO